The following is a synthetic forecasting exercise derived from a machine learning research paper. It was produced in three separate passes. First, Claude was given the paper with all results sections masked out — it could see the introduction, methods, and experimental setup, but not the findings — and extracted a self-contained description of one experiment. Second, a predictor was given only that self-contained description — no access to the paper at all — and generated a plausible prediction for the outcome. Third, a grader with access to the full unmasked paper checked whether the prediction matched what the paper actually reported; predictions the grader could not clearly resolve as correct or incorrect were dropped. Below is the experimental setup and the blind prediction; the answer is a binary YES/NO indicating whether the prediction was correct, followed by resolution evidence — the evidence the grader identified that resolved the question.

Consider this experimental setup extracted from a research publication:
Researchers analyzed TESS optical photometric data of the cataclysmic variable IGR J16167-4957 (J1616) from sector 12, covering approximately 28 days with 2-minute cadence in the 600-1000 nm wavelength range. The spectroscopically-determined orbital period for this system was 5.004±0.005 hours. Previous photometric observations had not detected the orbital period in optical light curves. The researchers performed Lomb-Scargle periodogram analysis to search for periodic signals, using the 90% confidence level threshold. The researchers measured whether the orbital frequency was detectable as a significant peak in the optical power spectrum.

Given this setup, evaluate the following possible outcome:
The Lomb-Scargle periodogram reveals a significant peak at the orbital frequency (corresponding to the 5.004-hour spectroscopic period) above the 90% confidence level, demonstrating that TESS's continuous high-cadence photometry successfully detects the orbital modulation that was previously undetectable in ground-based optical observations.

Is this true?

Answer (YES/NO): YES